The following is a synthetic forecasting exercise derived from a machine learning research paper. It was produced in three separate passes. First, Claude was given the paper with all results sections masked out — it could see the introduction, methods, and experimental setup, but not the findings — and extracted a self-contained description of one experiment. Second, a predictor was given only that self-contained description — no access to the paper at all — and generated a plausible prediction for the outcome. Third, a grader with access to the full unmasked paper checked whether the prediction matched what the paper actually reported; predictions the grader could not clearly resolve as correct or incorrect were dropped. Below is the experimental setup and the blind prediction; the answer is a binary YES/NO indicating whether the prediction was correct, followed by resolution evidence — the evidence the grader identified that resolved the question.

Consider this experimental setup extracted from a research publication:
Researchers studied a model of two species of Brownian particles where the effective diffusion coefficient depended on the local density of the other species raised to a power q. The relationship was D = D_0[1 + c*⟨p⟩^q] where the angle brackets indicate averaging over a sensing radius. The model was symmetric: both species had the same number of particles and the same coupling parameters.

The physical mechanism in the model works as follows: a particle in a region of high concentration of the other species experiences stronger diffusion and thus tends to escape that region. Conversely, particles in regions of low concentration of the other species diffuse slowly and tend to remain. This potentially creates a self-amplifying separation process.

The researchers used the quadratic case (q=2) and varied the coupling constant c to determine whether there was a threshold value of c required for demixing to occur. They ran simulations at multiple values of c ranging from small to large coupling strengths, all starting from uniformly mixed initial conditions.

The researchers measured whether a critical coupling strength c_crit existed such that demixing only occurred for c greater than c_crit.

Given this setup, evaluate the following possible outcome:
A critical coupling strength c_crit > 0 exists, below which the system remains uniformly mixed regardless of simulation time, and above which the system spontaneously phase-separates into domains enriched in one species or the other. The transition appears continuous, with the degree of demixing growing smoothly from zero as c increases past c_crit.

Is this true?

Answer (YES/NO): YES